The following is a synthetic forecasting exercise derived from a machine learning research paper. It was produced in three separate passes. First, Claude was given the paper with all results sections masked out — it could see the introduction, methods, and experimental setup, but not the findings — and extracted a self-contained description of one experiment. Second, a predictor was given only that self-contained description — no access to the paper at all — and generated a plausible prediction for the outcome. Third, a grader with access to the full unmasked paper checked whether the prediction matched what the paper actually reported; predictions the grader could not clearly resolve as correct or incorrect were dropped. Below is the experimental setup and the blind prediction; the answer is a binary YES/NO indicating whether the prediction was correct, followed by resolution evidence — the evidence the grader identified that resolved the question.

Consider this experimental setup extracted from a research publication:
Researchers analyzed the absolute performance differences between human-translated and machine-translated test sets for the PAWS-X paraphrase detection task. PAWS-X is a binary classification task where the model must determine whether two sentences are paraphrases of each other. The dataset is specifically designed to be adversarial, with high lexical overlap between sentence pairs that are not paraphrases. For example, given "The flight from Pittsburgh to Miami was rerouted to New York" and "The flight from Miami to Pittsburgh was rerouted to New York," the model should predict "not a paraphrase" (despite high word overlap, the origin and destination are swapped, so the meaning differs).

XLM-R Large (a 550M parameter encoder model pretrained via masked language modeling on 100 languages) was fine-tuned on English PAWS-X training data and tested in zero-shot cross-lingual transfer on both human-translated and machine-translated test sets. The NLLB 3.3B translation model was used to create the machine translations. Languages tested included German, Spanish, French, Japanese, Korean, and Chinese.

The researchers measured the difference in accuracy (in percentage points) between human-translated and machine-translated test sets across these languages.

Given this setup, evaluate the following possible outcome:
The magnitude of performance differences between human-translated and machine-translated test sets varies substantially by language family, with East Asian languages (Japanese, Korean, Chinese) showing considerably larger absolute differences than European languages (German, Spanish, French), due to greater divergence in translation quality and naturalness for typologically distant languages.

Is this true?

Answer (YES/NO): NO